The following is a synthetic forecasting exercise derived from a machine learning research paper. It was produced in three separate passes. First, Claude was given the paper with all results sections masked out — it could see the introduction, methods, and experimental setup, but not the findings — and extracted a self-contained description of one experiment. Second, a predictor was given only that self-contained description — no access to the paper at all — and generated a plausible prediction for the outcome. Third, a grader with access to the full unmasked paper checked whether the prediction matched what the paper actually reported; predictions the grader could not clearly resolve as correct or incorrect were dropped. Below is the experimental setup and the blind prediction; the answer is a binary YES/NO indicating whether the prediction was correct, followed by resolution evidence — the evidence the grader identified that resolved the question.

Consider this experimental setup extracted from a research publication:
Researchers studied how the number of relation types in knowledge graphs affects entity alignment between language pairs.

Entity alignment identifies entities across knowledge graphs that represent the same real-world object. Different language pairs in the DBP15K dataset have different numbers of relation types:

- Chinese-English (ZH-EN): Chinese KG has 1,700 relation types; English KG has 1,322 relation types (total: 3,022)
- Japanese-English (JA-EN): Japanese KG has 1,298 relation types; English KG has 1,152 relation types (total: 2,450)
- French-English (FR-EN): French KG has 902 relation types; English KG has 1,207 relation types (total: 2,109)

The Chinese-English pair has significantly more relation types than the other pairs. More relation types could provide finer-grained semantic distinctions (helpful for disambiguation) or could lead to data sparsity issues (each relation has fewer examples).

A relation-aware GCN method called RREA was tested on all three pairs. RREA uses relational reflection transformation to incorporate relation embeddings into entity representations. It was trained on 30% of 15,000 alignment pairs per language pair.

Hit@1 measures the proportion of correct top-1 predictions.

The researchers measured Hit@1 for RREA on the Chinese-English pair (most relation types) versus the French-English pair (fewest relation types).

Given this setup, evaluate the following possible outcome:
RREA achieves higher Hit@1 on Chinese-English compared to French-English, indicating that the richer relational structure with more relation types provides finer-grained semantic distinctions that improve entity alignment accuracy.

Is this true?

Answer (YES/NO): NO